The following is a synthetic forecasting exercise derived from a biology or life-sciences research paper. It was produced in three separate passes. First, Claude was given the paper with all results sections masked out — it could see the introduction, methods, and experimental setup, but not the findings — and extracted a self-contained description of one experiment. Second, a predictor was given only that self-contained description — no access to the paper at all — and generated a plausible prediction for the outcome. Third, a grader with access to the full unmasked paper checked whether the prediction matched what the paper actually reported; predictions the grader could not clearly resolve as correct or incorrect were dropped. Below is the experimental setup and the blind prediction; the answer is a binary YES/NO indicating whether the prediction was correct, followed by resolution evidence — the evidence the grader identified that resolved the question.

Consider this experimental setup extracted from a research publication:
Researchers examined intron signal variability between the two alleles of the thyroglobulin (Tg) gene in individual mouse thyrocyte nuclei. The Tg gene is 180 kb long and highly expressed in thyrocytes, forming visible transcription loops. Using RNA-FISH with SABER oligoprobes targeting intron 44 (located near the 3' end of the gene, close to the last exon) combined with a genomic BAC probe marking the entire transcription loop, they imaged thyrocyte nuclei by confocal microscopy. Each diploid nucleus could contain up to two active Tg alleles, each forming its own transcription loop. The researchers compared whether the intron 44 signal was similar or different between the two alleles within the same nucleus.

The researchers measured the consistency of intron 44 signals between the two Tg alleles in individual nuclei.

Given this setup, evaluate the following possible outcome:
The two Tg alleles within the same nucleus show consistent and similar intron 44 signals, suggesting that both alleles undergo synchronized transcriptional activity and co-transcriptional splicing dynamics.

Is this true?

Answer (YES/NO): NO